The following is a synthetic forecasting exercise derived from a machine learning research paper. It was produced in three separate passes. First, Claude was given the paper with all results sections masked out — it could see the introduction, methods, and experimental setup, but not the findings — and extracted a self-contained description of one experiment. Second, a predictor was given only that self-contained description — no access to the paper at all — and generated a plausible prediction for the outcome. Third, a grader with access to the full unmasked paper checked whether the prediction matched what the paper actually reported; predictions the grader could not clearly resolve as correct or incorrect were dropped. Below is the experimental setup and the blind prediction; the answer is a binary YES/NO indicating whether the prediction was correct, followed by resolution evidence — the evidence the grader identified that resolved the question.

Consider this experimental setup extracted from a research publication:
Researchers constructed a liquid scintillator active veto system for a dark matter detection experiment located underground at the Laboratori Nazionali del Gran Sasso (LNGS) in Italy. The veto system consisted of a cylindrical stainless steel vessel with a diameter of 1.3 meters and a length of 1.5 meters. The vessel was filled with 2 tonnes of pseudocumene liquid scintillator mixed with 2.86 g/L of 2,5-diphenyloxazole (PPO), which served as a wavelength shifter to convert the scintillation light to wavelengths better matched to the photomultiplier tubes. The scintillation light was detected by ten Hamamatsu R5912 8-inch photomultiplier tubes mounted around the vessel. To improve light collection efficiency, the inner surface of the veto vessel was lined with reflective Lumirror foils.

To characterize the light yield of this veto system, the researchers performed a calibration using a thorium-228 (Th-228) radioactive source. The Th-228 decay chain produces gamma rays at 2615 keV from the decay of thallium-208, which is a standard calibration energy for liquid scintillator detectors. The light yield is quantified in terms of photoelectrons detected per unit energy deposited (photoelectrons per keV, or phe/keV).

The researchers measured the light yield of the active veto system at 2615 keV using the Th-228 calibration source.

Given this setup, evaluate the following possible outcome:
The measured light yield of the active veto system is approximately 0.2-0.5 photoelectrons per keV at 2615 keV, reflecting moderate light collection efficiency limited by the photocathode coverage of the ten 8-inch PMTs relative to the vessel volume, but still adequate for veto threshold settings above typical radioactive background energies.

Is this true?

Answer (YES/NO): NO